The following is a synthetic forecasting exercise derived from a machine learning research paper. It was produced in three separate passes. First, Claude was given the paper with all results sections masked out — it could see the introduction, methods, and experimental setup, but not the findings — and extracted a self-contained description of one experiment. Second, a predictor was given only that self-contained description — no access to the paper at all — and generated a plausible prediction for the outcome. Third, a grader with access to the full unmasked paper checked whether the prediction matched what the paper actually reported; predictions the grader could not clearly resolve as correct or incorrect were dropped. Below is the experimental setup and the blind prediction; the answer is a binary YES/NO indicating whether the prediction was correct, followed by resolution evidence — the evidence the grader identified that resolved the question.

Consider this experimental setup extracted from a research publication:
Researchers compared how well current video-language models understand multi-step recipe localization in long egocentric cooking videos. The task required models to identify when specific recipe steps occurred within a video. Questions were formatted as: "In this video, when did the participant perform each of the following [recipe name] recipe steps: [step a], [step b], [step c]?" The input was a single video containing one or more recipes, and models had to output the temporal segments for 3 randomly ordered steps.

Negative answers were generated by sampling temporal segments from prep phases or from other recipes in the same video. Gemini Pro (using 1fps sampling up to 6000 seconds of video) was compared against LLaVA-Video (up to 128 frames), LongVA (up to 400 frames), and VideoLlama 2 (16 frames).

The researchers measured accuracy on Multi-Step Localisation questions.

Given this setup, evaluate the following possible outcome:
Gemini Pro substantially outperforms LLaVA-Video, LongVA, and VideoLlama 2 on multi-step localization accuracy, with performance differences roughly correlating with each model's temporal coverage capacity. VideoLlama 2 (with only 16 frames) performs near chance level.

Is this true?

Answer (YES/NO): NO